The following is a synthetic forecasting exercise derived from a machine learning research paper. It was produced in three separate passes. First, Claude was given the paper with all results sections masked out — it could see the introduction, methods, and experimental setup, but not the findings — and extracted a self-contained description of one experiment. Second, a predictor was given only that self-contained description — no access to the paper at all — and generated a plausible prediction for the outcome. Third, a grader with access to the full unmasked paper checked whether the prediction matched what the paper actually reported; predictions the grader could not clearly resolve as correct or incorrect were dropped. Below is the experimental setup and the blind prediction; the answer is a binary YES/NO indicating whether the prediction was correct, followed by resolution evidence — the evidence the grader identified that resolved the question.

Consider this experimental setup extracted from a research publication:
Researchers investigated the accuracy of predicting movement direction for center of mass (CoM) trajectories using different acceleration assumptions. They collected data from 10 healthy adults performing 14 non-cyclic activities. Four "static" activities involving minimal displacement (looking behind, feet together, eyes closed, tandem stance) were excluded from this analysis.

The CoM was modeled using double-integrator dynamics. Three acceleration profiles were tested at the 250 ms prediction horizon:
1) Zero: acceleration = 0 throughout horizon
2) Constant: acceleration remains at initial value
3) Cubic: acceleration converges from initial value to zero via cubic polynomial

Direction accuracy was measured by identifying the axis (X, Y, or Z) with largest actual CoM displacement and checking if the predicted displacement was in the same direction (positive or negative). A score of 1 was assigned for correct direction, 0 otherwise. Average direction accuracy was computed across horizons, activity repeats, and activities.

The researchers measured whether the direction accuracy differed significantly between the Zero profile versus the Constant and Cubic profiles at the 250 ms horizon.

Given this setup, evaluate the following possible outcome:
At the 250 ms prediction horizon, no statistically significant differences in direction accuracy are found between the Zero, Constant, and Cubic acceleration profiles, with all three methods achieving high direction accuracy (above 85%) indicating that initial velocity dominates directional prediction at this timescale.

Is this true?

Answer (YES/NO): NO